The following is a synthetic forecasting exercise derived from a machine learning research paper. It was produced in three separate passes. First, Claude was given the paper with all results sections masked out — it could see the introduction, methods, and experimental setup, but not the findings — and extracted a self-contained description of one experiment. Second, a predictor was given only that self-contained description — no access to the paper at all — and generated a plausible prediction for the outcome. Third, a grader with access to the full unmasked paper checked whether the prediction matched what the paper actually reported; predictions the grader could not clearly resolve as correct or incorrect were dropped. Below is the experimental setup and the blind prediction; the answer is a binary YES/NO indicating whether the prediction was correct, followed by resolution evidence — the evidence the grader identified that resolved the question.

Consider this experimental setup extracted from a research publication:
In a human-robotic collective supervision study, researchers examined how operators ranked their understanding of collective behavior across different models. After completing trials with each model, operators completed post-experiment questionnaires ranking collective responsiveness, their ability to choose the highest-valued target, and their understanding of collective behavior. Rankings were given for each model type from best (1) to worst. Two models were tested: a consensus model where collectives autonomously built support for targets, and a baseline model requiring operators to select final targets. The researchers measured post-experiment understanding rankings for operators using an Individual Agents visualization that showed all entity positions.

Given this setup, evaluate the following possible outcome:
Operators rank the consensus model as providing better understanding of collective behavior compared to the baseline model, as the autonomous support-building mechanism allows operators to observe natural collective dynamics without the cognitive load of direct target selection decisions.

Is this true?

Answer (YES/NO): NO